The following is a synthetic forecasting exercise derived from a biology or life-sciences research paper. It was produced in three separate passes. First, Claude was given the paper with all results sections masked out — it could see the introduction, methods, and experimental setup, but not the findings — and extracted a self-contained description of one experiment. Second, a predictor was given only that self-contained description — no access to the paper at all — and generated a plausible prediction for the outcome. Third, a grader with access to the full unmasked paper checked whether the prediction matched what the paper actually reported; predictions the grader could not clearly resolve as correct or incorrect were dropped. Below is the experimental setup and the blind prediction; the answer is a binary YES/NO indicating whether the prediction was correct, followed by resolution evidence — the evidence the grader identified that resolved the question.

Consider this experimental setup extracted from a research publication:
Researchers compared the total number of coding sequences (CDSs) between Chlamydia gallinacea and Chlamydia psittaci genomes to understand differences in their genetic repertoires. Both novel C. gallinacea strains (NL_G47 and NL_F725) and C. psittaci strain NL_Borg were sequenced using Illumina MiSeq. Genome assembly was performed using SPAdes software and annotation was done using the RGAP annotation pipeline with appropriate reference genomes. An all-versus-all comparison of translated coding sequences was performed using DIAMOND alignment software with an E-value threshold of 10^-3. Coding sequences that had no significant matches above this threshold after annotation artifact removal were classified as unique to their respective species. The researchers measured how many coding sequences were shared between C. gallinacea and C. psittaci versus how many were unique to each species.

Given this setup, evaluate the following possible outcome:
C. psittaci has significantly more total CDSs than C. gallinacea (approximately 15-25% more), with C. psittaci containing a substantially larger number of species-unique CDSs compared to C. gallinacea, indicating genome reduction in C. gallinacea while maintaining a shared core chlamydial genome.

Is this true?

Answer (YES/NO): NO